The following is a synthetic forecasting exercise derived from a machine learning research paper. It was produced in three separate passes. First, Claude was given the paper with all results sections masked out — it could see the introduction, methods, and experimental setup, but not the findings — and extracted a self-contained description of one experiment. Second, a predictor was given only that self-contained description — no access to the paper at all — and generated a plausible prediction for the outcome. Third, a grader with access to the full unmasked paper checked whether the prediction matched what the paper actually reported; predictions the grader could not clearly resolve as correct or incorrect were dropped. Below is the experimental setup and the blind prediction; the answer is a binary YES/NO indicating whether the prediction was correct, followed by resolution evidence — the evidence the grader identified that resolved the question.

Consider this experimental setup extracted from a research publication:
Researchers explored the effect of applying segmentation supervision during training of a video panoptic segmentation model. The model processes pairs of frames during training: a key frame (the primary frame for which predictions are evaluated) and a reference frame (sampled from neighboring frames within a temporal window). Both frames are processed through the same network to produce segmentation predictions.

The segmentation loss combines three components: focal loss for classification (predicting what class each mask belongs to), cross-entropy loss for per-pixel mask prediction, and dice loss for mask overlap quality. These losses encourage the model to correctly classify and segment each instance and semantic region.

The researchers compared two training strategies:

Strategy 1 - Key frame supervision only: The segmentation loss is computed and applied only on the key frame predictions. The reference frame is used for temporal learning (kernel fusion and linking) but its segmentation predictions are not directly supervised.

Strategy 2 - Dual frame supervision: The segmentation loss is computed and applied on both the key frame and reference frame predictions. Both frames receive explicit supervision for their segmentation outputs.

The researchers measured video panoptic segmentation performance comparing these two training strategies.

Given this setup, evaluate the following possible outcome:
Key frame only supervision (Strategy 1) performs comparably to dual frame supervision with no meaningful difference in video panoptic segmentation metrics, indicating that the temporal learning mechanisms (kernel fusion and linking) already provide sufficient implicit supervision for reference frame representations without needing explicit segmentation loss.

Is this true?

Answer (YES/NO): NO